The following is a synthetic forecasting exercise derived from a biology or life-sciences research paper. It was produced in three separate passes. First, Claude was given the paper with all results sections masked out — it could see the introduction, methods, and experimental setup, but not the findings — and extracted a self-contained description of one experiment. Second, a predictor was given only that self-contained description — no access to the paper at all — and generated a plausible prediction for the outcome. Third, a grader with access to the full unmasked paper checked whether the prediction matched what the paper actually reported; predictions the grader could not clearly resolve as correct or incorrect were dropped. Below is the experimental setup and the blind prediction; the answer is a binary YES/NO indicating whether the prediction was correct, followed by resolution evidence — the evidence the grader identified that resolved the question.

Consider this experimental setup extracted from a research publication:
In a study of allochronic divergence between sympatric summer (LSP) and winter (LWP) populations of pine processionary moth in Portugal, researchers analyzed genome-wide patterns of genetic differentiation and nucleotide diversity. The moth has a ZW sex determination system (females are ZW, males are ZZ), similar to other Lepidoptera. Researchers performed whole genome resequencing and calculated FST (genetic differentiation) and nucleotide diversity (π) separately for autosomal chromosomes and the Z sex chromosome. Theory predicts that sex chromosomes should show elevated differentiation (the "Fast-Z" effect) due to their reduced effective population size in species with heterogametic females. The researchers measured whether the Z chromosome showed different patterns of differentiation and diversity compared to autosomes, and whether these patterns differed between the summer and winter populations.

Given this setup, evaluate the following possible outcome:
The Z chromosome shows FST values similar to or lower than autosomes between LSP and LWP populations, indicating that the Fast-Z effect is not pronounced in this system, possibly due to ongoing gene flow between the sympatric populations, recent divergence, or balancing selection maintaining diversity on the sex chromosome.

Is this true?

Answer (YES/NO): NO